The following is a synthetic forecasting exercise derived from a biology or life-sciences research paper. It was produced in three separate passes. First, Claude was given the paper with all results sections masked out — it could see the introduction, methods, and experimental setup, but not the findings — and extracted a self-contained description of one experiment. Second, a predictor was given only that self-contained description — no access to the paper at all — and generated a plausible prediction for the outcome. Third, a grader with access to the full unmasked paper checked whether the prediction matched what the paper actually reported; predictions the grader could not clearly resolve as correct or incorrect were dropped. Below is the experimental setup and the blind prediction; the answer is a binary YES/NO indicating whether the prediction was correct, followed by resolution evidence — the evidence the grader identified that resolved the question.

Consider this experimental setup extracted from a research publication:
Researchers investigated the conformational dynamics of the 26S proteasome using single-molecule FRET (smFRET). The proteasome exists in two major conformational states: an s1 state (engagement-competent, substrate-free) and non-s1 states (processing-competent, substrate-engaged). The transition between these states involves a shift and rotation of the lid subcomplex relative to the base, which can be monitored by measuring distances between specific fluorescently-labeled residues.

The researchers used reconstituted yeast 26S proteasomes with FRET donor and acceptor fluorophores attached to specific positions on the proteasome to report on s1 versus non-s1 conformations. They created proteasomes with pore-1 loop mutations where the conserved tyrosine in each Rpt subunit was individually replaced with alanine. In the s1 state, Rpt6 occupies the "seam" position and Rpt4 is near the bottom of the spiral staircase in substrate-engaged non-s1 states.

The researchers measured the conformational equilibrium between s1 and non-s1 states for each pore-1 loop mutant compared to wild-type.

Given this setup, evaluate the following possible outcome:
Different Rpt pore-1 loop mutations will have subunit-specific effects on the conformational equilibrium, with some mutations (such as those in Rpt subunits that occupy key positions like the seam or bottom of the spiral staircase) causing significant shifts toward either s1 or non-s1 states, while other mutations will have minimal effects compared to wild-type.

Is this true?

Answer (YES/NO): YES